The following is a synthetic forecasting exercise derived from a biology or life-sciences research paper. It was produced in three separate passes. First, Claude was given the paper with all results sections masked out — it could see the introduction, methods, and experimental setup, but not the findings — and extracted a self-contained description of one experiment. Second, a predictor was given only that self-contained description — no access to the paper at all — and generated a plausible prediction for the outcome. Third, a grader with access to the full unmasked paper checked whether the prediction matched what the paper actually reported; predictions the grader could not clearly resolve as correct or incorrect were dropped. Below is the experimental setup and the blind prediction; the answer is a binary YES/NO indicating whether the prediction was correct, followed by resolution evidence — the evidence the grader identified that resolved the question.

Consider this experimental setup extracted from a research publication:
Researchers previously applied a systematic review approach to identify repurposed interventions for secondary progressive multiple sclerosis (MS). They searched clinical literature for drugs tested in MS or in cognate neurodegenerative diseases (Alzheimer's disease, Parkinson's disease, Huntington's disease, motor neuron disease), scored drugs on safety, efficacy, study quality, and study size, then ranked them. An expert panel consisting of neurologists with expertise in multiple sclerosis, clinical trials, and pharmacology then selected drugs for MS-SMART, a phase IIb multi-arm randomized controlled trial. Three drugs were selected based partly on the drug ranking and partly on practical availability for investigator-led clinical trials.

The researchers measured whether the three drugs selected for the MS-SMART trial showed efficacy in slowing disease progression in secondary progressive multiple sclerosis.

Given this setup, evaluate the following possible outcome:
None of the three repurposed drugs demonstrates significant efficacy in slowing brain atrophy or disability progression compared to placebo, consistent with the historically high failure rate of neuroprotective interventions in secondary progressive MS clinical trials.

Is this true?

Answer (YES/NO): YES